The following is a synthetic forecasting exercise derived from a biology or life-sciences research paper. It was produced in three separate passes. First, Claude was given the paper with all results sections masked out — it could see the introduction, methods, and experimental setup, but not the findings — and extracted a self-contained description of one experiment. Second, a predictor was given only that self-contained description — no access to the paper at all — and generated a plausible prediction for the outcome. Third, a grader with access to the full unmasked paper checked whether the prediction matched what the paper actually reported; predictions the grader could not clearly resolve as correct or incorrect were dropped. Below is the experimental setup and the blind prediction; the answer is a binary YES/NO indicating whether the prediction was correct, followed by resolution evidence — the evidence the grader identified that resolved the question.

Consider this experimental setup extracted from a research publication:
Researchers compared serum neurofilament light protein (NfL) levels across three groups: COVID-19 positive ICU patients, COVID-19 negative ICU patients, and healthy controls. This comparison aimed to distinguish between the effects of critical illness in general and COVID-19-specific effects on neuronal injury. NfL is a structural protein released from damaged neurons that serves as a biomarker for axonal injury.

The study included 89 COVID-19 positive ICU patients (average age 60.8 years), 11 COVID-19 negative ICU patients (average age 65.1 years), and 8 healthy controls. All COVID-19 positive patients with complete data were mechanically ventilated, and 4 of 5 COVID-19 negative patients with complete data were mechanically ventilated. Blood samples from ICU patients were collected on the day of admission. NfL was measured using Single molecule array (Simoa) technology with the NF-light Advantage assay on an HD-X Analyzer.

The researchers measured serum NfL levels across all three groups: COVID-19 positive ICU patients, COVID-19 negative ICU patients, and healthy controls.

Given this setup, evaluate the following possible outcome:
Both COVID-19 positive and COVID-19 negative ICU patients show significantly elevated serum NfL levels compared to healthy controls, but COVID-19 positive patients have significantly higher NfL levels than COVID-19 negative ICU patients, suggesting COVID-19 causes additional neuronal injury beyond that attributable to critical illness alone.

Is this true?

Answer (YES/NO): NO